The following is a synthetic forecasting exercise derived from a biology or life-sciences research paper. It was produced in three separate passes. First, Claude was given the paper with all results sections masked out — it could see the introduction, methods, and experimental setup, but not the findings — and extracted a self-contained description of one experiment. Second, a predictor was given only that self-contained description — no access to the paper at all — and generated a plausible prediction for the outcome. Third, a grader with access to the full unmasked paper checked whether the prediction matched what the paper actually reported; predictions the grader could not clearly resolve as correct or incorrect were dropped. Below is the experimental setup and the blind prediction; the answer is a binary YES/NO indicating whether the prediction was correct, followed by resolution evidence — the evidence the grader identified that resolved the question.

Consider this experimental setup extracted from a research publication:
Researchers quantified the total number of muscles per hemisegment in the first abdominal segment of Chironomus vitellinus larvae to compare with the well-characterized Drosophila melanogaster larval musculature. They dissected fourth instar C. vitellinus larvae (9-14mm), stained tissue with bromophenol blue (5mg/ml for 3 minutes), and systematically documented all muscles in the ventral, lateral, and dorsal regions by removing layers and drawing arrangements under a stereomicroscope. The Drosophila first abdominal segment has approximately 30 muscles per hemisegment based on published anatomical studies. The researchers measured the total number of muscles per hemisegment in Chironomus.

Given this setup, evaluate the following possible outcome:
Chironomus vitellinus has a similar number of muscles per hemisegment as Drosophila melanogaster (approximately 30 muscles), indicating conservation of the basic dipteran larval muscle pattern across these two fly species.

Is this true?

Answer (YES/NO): YES